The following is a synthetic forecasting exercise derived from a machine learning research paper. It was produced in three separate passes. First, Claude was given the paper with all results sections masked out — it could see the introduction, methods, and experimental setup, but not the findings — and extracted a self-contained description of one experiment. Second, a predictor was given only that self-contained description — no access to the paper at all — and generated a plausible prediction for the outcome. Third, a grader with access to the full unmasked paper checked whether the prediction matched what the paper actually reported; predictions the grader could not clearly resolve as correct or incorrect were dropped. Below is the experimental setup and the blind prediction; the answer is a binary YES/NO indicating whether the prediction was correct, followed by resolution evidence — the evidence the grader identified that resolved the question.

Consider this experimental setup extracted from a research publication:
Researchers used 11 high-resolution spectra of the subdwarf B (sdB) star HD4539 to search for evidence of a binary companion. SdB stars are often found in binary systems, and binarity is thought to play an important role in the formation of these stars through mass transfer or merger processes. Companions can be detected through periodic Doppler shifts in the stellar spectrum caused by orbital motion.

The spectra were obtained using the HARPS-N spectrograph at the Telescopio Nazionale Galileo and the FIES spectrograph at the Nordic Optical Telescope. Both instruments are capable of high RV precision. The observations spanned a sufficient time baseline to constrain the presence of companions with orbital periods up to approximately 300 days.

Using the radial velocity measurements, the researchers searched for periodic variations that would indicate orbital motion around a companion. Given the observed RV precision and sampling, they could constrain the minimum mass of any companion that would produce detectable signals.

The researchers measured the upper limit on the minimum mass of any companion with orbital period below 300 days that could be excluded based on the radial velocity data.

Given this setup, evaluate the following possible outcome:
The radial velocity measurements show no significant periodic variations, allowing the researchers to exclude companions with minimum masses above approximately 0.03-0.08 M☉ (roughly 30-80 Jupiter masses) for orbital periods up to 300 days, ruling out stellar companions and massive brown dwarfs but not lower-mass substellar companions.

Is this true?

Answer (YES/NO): NO